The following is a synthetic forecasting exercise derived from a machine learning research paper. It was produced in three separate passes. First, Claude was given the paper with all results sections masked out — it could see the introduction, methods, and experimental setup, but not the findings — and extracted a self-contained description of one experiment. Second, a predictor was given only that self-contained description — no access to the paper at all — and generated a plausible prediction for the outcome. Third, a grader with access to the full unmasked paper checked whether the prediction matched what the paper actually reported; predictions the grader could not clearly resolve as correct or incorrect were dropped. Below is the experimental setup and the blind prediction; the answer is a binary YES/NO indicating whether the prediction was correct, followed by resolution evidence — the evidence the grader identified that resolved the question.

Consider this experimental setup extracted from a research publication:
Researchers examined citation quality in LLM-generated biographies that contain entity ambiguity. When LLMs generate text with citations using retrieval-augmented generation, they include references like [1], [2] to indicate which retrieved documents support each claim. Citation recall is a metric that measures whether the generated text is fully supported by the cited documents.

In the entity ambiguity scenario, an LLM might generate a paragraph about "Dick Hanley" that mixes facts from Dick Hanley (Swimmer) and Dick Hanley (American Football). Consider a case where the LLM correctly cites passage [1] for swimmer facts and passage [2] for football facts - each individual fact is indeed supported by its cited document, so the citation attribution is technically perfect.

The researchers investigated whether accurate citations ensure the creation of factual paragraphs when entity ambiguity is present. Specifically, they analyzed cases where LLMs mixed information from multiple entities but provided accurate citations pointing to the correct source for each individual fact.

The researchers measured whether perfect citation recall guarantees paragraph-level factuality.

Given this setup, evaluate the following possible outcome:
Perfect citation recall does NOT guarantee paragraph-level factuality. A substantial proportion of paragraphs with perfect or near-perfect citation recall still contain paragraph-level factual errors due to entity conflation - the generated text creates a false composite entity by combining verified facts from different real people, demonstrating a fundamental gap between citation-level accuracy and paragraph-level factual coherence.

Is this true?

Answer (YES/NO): YES